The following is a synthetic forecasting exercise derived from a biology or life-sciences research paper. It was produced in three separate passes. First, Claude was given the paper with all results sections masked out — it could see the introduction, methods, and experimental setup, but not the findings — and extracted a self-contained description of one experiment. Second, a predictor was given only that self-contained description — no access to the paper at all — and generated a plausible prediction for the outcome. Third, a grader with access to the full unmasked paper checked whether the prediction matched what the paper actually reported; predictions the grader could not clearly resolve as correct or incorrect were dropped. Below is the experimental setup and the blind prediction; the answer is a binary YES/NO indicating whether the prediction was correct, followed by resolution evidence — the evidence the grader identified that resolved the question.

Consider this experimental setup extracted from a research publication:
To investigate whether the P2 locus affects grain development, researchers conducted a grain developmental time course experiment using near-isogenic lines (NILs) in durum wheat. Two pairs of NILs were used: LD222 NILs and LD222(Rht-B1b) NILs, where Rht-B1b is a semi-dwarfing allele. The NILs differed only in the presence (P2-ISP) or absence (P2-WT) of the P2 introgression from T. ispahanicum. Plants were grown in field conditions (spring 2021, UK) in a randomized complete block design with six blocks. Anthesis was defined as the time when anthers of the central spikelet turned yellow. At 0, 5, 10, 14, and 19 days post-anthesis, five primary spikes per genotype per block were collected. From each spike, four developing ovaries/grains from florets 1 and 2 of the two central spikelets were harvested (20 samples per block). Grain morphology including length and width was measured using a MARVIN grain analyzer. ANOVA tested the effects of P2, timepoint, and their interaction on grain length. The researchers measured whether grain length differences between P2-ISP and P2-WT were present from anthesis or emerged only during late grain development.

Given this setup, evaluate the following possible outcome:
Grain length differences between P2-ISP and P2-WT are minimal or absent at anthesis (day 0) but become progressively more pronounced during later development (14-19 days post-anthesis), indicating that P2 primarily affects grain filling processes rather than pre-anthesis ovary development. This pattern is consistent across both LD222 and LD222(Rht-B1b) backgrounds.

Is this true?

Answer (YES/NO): NO